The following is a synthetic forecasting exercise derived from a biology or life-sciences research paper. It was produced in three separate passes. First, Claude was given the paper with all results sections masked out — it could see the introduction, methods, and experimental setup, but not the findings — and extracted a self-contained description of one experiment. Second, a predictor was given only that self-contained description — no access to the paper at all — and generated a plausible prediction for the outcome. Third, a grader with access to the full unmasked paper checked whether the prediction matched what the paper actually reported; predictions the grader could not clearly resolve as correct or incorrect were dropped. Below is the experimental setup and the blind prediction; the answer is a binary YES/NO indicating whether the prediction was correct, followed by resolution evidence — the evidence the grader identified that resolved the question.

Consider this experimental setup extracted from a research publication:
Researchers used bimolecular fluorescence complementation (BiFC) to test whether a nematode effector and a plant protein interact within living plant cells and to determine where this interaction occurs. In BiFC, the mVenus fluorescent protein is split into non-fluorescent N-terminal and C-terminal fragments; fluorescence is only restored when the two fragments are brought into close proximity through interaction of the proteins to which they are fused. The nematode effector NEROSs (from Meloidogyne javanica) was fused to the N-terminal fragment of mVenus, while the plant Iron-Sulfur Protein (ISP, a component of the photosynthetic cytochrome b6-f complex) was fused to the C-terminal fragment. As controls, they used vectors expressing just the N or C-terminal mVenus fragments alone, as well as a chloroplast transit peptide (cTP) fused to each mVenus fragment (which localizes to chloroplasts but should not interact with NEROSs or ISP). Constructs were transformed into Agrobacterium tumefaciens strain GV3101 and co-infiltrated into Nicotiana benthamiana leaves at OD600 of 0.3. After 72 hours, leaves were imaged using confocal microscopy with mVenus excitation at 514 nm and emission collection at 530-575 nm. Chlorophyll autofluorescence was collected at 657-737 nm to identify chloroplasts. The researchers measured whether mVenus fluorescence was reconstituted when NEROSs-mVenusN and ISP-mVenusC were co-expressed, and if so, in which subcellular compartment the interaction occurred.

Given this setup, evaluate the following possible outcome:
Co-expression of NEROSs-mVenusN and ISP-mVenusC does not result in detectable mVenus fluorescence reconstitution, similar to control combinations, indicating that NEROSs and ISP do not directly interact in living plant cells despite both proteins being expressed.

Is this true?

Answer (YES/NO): NO